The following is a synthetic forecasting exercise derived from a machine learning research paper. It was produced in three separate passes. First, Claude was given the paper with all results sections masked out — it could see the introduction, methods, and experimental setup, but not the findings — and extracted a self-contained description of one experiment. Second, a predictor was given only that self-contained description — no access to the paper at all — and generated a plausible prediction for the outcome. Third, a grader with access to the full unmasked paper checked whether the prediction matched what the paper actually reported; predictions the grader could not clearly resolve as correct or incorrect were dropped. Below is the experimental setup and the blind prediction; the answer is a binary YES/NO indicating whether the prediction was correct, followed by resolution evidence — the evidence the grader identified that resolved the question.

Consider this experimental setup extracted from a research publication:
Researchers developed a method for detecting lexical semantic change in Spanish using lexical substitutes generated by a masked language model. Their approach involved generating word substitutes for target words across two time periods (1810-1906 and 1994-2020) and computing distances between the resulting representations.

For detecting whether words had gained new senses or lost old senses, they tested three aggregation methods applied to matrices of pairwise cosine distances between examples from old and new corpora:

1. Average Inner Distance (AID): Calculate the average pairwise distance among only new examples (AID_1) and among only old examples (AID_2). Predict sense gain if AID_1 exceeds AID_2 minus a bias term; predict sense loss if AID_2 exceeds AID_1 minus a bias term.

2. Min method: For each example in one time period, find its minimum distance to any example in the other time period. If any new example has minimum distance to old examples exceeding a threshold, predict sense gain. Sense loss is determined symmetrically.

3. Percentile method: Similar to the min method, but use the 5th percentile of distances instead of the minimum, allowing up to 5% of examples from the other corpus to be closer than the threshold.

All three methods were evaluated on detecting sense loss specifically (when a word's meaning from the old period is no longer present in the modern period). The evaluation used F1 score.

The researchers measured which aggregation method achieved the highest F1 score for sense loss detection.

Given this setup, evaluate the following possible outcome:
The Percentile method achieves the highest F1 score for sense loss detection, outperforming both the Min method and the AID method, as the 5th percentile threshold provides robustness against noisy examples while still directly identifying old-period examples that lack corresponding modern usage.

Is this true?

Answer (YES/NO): NO